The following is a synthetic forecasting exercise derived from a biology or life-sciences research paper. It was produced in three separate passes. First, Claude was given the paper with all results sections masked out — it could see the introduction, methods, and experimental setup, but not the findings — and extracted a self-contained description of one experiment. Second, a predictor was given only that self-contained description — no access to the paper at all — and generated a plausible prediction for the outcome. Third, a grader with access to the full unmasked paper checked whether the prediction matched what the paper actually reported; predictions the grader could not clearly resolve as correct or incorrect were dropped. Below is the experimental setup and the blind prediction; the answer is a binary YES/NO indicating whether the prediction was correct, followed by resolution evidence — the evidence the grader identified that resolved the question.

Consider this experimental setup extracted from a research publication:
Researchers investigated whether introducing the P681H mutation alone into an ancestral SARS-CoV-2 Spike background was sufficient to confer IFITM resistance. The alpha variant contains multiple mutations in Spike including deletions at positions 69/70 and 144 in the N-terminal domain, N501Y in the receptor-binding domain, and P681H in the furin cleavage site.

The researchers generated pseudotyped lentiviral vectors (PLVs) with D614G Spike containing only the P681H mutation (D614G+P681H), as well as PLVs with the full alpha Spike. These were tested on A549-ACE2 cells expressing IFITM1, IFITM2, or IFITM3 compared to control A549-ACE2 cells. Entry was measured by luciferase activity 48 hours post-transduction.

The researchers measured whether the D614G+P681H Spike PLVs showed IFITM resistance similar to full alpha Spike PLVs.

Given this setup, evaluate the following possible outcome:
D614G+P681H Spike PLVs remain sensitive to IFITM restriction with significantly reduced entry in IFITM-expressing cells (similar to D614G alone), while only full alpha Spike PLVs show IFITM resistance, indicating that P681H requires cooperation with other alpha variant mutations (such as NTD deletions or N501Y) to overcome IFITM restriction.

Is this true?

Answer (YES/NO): NO